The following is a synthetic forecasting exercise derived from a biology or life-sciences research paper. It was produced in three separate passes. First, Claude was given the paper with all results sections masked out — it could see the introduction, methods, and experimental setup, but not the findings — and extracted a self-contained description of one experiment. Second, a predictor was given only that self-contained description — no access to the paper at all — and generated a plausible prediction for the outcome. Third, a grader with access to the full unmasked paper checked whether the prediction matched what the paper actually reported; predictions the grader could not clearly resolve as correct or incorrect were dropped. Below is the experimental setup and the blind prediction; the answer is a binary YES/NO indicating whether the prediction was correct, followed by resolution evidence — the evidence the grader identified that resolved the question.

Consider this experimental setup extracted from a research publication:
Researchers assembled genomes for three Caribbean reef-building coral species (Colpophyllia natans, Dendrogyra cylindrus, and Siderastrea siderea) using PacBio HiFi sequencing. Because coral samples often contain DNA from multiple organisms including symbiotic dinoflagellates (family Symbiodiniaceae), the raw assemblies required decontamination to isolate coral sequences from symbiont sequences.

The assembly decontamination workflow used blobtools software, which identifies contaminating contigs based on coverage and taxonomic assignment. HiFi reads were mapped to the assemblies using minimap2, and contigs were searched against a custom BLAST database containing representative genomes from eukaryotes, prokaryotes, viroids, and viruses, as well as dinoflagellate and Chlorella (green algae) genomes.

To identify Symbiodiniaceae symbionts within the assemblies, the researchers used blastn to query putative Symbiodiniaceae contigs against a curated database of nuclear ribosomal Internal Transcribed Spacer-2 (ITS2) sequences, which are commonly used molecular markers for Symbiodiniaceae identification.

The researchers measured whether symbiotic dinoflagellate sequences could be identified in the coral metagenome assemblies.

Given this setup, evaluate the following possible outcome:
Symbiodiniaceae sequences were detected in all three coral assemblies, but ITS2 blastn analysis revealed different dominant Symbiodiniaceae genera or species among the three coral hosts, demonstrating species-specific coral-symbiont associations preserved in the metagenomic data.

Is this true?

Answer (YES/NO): NO